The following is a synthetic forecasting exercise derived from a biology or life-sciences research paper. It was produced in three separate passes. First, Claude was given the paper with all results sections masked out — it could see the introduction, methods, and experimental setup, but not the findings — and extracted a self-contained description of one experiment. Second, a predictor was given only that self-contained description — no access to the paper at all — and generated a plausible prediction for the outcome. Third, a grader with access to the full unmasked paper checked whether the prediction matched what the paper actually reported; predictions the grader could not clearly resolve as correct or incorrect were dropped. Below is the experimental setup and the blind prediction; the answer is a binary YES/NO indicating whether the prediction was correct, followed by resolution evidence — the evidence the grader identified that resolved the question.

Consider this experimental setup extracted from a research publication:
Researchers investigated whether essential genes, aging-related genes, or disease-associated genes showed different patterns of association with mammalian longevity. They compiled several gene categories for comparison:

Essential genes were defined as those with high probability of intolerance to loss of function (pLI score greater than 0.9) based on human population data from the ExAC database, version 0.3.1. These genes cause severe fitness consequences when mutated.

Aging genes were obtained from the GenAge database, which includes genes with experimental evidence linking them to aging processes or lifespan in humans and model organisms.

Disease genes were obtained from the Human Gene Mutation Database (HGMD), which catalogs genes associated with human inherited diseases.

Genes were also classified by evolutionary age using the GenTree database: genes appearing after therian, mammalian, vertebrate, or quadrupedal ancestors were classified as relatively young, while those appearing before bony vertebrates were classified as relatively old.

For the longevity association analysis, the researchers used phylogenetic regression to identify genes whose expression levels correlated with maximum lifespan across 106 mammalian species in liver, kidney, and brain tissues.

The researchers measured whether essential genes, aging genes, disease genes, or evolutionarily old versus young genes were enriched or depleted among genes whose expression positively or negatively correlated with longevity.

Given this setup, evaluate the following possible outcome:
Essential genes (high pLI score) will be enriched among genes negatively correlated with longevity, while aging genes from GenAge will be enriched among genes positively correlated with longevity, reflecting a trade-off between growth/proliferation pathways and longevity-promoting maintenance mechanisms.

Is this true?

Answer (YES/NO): NO